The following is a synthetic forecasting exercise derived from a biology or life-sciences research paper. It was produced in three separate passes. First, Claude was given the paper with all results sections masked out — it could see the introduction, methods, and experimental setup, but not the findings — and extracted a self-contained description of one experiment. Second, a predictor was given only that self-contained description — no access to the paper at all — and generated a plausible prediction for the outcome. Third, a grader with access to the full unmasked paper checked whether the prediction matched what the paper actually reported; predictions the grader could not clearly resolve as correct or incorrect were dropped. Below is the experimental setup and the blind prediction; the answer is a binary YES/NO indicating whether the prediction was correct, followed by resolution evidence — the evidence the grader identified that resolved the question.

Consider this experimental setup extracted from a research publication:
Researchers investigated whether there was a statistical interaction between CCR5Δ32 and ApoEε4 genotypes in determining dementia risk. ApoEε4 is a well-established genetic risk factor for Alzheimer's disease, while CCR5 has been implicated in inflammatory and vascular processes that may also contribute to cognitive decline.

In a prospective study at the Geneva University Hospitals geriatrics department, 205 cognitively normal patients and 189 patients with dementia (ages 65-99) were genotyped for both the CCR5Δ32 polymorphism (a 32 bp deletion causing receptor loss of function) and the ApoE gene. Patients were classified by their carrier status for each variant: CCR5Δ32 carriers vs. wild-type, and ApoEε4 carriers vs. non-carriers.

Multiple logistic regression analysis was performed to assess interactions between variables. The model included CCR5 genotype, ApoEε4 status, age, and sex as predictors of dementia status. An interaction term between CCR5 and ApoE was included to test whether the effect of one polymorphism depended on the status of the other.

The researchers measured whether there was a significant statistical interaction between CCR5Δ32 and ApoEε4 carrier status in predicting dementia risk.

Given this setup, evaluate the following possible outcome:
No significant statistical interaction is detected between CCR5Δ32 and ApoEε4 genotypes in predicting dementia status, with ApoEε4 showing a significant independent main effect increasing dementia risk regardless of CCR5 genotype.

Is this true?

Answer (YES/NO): NO